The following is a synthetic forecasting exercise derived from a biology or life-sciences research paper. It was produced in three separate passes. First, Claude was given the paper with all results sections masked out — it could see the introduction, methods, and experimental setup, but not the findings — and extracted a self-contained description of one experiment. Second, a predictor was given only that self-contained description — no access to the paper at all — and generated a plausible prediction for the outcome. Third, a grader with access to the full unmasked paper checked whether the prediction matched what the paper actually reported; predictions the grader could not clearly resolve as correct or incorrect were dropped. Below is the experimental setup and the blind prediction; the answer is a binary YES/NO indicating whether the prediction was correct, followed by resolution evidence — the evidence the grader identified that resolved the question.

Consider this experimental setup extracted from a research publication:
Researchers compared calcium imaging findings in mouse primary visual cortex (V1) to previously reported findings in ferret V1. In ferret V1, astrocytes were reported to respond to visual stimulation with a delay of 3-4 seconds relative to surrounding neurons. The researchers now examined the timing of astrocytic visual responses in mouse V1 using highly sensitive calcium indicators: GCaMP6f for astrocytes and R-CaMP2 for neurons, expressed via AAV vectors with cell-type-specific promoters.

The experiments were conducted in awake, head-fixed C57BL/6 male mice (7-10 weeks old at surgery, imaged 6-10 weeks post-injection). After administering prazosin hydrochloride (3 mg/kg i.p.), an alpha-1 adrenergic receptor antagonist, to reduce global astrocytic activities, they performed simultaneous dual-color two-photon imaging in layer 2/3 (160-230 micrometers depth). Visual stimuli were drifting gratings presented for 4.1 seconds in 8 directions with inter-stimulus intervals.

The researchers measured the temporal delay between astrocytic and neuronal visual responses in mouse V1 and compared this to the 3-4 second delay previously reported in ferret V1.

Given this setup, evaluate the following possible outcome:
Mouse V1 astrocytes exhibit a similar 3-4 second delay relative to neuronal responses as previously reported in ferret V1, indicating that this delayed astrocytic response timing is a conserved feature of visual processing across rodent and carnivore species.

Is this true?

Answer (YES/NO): NO